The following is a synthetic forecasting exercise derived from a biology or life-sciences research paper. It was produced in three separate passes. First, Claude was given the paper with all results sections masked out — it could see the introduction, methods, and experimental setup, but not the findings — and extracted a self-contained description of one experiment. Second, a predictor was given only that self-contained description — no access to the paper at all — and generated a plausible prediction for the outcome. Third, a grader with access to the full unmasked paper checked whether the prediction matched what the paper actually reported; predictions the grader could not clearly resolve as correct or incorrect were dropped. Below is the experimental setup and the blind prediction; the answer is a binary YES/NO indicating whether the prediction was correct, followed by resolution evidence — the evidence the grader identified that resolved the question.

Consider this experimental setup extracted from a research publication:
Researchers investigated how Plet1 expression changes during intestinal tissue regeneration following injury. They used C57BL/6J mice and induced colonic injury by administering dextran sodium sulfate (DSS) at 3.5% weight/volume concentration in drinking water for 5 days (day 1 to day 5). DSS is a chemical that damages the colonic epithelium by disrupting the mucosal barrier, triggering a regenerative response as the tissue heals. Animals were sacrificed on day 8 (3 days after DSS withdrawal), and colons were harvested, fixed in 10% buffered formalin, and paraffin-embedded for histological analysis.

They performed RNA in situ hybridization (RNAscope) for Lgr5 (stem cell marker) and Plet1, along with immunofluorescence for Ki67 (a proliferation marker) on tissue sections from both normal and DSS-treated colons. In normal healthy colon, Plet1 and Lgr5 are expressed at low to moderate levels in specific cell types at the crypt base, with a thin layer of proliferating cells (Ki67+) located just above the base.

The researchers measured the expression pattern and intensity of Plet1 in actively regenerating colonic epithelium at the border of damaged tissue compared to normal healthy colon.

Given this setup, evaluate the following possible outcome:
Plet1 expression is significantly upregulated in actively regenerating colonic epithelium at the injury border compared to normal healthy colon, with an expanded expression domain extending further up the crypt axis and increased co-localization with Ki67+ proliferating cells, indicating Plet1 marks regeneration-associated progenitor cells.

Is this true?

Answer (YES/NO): YES